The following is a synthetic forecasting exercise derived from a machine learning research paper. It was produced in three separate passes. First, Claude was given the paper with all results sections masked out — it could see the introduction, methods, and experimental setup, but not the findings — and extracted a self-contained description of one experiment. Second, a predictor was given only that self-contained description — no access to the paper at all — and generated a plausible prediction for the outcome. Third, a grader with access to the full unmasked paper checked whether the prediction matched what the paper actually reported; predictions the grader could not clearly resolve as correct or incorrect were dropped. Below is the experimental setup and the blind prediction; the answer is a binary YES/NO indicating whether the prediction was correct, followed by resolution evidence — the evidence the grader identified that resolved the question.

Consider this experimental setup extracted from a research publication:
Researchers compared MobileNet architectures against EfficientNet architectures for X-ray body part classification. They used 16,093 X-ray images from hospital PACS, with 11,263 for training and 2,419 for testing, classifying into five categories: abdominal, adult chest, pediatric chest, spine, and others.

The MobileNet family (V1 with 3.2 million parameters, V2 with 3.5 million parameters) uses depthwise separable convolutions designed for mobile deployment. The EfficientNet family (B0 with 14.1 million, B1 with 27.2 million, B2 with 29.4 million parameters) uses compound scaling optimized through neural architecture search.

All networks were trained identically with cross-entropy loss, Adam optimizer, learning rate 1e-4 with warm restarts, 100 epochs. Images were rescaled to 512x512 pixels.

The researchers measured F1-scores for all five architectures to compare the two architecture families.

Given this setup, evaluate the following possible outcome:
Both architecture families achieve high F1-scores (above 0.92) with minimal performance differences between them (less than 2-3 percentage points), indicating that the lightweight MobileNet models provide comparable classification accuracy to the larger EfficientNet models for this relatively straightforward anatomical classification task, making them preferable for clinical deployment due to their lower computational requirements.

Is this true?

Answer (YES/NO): YES